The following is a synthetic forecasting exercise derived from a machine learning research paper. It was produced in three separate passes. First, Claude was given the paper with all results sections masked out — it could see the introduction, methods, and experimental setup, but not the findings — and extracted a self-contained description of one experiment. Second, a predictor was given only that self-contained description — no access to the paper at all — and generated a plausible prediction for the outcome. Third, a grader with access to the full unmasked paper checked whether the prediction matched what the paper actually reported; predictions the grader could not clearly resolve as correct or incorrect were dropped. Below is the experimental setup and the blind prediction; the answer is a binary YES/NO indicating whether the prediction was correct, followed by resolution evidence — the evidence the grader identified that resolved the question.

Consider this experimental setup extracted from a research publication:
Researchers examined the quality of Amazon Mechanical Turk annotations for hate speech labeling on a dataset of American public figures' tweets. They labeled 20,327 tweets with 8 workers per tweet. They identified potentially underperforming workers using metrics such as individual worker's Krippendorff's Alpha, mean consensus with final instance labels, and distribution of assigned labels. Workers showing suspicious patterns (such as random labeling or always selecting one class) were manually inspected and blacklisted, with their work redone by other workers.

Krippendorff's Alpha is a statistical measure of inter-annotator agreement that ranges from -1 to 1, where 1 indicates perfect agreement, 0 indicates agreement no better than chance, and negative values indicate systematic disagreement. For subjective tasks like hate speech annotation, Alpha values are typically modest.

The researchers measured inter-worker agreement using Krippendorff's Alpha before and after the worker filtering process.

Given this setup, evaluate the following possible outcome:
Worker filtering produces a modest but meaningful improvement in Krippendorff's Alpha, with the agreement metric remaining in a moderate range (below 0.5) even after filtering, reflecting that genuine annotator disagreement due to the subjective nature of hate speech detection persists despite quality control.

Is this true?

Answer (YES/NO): NO